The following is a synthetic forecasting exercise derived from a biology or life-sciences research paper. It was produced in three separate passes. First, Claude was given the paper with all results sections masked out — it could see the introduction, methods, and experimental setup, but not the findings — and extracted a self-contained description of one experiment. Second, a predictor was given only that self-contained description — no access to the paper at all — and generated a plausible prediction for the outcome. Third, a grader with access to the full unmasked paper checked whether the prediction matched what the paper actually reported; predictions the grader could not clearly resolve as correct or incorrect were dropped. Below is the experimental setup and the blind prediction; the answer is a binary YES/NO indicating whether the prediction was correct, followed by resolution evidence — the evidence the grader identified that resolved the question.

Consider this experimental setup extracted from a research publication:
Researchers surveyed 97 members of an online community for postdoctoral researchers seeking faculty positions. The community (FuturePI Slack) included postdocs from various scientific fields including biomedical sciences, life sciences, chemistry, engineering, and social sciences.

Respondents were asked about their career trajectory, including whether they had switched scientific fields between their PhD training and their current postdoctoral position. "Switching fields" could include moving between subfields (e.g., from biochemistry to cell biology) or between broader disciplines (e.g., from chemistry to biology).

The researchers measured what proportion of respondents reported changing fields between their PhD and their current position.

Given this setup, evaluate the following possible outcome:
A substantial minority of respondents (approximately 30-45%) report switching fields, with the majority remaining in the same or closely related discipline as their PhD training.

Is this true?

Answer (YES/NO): YES